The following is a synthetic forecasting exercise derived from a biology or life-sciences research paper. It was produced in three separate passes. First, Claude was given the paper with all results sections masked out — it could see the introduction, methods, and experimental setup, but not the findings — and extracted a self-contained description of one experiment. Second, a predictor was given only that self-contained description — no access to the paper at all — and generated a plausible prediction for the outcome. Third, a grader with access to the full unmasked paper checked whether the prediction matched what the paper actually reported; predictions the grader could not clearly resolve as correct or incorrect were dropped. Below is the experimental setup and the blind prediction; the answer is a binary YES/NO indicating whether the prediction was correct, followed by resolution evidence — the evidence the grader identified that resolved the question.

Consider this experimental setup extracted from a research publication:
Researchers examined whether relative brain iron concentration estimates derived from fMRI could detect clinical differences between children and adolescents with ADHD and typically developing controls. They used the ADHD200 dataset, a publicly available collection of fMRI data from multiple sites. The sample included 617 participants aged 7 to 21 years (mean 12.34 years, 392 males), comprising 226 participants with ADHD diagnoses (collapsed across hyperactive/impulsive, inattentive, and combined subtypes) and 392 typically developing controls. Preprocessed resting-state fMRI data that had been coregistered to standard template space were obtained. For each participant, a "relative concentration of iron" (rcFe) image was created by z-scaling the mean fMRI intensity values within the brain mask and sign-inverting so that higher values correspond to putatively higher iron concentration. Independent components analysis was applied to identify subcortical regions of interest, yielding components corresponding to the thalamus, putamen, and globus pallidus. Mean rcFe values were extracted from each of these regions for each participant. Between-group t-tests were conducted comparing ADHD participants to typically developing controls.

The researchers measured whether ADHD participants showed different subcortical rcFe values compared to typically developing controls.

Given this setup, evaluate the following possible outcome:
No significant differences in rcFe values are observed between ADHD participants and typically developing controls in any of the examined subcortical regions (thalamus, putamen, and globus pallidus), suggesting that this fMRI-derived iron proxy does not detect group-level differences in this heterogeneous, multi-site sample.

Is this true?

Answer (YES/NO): NO